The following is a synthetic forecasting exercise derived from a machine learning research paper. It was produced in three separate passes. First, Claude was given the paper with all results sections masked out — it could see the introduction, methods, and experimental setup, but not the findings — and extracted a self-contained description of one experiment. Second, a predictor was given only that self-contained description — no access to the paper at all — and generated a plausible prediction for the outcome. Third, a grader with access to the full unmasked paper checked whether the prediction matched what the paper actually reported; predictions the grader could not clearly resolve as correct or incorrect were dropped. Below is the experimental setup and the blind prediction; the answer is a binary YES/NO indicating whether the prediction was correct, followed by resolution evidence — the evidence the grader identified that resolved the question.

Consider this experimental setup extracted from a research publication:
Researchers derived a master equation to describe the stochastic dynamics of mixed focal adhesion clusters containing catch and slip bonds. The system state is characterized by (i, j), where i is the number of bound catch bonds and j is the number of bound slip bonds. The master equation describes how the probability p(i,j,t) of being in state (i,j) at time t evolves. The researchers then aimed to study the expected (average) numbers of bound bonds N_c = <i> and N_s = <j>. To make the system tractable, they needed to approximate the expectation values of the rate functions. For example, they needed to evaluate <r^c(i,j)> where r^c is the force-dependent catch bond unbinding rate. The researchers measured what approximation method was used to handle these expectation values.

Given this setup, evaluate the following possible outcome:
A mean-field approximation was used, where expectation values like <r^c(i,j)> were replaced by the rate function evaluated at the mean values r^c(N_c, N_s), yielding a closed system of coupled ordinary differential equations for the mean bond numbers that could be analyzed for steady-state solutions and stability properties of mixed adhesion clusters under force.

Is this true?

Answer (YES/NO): YES